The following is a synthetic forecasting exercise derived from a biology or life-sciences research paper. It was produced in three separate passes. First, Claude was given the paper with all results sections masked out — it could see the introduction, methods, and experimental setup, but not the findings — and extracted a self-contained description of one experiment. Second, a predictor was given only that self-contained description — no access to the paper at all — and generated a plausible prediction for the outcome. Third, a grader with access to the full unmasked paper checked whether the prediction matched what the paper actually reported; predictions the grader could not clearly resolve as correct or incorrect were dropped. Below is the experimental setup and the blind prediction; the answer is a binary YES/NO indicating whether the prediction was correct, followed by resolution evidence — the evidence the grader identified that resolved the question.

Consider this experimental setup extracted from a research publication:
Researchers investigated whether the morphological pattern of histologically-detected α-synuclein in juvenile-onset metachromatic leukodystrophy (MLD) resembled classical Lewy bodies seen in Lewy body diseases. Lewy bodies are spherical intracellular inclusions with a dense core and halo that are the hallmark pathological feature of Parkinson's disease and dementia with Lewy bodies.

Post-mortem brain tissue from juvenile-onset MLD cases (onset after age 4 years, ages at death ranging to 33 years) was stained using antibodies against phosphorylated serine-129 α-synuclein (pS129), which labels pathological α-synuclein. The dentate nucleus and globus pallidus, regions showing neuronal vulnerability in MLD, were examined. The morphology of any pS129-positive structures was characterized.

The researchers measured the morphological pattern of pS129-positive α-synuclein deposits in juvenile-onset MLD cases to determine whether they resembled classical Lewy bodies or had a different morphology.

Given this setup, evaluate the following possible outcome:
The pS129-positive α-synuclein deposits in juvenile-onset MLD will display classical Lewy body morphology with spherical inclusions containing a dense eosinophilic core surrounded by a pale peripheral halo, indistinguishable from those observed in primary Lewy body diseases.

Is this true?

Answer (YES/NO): NO